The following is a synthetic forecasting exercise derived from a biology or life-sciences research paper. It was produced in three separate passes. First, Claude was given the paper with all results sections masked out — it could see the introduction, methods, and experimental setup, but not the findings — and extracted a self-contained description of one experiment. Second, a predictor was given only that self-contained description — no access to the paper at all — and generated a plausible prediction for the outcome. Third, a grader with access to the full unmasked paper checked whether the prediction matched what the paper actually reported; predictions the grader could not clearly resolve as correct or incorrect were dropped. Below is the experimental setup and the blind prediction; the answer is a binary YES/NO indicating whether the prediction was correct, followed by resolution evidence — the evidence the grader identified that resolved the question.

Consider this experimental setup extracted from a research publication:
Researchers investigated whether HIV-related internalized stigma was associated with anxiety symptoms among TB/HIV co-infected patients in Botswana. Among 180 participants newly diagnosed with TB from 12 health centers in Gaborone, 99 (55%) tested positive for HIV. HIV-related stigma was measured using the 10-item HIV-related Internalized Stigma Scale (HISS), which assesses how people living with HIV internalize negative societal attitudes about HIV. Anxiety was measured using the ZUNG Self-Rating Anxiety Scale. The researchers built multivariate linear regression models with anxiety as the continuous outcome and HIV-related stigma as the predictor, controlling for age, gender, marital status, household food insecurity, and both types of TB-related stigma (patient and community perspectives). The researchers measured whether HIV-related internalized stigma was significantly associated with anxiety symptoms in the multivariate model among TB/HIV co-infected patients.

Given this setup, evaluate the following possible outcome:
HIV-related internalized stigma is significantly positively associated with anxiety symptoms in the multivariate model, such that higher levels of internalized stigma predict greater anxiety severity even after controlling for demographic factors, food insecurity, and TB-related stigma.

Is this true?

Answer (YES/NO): NO